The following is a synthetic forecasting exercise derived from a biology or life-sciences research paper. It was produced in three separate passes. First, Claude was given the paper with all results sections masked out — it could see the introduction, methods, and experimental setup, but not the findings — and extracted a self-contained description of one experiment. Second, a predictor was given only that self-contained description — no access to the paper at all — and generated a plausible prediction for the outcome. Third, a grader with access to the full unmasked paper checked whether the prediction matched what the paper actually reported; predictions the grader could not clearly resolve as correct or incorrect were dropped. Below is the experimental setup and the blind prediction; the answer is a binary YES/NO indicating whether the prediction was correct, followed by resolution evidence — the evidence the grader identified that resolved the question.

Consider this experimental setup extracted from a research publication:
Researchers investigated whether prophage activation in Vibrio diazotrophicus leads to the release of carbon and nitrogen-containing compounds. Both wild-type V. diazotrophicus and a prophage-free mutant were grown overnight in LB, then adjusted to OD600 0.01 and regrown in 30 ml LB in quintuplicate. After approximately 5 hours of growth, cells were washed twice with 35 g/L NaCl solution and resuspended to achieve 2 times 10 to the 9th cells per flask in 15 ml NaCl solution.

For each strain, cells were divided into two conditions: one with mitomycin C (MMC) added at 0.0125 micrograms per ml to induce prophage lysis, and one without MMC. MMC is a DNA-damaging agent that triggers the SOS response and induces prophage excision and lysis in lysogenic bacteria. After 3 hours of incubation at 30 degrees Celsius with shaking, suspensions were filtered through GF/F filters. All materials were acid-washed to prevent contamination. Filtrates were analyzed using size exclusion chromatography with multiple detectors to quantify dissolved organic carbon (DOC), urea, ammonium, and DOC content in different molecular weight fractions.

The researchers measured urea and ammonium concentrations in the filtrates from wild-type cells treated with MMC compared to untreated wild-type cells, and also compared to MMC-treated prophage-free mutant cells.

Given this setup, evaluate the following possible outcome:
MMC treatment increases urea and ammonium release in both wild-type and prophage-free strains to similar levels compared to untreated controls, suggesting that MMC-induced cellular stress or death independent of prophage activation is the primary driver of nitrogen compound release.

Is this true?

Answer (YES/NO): NO